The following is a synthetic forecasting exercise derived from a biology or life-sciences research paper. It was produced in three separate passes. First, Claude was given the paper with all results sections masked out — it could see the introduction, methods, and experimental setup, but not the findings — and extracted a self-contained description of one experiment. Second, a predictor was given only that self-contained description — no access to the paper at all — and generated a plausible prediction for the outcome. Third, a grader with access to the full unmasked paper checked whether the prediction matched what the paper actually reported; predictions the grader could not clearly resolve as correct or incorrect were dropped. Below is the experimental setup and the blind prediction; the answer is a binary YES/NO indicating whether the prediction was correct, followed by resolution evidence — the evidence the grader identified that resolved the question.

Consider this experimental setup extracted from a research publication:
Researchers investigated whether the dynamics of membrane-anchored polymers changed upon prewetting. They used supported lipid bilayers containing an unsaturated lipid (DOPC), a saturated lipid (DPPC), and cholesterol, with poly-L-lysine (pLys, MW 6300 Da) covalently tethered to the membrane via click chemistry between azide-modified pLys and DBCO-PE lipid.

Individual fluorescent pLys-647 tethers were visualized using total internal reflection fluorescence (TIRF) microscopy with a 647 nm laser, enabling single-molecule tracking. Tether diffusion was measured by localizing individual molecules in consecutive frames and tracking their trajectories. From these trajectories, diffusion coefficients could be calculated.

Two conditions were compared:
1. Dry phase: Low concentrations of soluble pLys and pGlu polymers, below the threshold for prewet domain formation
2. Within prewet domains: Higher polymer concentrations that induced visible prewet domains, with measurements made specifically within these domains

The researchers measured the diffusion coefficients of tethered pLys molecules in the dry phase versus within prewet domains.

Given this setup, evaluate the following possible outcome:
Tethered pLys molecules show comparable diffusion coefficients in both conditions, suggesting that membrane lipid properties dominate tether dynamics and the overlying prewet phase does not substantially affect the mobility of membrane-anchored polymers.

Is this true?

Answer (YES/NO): NO